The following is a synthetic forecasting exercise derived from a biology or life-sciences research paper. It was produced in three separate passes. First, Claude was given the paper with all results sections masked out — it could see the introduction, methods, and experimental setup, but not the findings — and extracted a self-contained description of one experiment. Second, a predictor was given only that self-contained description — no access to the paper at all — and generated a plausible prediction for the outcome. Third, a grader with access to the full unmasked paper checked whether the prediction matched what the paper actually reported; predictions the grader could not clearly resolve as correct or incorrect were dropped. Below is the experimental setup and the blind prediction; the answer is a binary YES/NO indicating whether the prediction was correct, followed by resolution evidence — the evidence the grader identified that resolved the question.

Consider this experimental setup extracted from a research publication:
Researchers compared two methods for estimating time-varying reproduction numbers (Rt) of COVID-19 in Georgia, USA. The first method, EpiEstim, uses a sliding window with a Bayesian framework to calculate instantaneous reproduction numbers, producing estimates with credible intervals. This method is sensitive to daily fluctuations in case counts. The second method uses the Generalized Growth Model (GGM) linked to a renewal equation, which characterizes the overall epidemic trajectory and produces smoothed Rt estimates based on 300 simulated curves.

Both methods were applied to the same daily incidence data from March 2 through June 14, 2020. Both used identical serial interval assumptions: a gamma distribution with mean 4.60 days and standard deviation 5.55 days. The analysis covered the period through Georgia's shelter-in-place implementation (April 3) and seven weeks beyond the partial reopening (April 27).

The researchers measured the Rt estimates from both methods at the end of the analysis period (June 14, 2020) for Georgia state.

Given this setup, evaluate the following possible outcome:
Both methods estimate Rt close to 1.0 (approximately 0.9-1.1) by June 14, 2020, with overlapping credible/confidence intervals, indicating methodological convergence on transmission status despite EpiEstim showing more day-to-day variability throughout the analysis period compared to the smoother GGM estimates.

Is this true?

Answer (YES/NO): NO